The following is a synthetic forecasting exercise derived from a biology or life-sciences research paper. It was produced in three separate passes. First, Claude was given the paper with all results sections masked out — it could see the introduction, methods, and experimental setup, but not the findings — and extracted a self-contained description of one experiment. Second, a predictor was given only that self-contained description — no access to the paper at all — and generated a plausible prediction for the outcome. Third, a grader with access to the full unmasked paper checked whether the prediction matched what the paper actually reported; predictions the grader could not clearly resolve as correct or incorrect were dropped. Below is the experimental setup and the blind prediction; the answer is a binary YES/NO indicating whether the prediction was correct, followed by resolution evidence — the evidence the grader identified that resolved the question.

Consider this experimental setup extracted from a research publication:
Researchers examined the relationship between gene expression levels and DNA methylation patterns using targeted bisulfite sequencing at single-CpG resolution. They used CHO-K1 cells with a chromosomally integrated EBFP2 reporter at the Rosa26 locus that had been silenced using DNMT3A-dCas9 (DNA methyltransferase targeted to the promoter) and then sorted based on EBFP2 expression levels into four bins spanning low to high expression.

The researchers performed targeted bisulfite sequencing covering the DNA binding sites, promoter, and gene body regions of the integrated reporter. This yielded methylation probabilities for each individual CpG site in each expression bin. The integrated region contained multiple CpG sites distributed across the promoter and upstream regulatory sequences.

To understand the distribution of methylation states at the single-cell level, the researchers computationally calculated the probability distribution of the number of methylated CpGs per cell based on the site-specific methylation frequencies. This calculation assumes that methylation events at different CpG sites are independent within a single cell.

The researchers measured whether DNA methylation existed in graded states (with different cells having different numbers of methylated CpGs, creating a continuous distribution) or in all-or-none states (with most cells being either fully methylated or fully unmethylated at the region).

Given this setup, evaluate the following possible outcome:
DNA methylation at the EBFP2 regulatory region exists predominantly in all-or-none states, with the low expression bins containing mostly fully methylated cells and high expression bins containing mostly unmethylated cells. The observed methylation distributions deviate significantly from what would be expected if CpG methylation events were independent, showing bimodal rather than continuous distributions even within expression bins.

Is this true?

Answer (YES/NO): NO